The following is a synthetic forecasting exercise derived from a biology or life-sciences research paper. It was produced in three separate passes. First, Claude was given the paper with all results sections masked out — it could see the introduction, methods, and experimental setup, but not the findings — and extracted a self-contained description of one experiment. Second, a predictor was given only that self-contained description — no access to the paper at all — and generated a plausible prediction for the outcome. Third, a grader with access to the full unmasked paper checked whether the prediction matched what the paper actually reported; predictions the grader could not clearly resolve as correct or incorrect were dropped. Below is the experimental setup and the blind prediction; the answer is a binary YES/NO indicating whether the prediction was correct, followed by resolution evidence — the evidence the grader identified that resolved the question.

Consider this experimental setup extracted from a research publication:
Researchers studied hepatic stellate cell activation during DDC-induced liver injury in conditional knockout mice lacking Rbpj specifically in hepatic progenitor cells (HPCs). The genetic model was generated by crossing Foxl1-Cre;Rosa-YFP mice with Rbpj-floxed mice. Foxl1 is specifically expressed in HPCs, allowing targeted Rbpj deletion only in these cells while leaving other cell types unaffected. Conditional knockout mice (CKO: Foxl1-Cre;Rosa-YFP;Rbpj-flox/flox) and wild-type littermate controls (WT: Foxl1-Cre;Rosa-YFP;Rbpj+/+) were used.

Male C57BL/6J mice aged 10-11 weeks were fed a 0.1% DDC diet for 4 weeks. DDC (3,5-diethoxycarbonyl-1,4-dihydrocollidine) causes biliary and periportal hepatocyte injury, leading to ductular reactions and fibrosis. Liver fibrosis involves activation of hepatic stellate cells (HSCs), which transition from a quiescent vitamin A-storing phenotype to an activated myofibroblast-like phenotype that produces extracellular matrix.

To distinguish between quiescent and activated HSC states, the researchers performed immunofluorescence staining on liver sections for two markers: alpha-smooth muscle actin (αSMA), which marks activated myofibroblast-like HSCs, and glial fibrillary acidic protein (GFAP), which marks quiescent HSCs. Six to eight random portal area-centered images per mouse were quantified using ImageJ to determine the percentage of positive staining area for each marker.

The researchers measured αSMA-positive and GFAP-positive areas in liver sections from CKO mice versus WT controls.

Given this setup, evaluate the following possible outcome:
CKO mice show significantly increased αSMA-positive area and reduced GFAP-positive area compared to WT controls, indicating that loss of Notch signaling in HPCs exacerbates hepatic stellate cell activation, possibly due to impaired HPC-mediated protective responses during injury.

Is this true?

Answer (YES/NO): NO